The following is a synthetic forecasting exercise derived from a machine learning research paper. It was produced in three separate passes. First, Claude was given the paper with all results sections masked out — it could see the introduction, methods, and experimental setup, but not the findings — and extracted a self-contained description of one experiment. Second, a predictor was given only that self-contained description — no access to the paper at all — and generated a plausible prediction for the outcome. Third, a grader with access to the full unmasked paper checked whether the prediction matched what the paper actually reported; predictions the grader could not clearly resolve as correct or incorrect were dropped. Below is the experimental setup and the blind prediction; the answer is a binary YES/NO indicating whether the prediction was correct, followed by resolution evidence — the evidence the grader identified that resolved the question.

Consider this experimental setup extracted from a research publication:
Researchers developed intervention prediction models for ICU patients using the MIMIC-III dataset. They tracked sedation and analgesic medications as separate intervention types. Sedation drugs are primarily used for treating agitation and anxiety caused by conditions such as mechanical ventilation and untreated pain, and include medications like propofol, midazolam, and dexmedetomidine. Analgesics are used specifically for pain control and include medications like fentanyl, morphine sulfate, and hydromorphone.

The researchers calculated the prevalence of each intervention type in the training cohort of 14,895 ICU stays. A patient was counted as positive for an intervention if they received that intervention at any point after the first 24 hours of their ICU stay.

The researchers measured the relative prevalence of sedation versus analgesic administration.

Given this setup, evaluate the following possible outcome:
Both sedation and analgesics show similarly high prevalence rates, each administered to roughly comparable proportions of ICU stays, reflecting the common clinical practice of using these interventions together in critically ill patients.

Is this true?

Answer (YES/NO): YES